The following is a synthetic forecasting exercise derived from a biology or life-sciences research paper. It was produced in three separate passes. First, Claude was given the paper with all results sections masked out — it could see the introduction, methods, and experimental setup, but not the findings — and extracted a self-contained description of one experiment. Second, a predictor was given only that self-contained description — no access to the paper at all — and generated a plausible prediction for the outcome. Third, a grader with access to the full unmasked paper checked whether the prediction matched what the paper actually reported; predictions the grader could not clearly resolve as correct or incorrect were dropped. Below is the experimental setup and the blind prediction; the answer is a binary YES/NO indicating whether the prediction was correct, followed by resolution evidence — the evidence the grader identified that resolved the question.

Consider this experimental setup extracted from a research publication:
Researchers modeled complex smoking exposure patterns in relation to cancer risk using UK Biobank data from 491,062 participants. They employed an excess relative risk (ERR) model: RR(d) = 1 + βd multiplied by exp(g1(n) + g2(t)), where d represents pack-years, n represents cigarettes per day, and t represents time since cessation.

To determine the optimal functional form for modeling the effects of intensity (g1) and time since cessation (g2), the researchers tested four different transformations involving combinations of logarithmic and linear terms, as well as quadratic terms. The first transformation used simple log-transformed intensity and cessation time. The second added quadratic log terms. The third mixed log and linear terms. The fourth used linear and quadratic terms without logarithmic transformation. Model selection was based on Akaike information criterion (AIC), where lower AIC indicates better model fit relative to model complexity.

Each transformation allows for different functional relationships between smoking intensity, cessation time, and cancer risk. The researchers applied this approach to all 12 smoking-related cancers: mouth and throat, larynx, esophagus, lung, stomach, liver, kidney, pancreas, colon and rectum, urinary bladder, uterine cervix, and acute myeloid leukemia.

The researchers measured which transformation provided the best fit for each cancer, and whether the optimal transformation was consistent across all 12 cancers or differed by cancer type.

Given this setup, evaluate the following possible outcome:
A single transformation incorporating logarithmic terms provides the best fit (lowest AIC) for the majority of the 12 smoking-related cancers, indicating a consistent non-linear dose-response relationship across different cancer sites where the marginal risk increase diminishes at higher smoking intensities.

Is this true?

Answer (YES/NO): NO